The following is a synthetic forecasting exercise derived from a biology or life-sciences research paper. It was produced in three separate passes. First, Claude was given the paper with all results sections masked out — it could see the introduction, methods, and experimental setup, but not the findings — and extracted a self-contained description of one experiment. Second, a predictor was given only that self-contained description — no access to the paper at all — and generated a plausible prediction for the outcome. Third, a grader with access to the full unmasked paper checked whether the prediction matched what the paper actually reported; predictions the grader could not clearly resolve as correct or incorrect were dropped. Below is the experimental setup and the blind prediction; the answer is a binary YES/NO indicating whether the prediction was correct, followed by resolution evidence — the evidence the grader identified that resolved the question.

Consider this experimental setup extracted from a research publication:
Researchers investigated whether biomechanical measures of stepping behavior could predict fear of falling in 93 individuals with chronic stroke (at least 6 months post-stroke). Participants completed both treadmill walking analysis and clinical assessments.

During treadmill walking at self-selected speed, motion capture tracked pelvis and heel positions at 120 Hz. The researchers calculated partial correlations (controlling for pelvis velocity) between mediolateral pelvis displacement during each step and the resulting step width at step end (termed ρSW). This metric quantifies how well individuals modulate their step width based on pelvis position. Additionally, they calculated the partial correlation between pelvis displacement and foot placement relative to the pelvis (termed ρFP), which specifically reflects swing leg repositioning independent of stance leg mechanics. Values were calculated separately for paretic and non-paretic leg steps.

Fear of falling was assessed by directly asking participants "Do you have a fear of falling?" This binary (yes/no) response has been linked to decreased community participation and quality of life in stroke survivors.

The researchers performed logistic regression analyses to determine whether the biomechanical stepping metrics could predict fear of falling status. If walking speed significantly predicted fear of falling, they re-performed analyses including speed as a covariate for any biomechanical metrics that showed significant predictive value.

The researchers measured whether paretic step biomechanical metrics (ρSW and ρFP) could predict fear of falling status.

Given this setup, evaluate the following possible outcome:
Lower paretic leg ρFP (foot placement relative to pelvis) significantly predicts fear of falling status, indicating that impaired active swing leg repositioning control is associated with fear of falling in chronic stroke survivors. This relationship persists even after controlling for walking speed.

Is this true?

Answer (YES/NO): YES